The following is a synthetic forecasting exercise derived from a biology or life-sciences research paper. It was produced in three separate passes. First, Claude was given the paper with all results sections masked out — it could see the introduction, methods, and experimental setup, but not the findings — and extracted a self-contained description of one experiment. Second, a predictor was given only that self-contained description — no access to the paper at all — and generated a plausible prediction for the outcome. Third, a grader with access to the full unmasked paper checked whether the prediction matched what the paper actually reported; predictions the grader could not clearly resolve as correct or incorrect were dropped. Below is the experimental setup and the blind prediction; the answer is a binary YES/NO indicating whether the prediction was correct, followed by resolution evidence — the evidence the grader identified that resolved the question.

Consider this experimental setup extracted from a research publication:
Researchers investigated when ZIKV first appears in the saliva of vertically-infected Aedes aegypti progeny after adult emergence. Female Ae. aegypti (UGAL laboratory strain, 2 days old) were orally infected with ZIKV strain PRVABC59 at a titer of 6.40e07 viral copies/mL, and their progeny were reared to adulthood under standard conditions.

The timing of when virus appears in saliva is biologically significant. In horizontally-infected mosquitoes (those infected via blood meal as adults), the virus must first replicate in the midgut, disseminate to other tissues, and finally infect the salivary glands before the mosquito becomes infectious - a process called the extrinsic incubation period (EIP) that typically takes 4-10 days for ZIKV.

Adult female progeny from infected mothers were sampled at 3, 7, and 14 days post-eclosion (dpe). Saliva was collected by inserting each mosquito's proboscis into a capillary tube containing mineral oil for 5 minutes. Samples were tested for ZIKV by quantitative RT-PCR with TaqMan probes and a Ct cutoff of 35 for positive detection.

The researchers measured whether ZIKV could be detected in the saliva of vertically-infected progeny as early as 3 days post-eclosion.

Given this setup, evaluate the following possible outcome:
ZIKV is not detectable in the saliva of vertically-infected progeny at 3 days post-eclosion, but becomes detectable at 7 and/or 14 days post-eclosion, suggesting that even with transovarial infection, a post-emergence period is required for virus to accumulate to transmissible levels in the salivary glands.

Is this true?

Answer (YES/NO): NO